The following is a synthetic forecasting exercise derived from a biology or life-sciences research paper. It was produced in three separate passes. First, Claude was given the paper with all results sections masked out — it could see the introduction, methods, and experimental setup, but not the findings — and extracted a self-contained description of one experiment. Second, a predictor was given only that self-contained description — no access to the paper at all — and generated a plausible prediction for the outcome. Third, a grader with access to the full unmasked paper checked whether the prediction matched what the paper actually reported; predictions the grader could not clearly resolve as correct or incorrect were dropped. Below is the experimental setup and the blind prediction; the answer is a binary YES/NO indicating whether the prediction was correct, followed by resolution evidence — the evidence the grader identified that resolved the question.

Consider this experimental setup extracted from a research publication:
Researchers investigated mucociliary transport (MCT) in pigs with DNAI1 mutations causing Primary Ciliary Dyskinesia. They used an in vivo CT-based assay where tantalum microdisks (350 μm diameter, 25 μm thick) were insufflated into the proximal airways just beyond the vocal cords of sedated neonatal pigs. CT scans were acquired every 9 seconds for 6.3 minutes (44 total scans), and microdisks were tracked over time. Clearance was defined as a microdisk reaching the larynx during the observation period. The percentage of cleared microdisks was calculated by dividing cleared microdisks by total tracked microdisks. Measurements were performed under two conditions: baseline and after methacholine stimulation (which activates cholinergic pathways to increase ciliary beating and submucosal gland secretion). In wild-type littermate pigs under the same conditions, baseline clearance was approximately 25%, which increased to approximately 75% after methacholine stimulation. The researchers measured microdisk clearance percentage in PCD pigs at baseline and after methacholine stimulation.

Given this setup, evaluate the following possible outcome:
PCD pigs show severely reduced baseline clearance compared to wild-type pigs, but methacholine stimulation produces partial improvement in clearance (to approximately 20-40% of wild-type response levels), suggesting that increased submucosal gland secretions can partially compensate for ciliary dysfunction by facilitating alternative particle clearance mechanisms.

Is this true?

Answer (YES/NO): NO